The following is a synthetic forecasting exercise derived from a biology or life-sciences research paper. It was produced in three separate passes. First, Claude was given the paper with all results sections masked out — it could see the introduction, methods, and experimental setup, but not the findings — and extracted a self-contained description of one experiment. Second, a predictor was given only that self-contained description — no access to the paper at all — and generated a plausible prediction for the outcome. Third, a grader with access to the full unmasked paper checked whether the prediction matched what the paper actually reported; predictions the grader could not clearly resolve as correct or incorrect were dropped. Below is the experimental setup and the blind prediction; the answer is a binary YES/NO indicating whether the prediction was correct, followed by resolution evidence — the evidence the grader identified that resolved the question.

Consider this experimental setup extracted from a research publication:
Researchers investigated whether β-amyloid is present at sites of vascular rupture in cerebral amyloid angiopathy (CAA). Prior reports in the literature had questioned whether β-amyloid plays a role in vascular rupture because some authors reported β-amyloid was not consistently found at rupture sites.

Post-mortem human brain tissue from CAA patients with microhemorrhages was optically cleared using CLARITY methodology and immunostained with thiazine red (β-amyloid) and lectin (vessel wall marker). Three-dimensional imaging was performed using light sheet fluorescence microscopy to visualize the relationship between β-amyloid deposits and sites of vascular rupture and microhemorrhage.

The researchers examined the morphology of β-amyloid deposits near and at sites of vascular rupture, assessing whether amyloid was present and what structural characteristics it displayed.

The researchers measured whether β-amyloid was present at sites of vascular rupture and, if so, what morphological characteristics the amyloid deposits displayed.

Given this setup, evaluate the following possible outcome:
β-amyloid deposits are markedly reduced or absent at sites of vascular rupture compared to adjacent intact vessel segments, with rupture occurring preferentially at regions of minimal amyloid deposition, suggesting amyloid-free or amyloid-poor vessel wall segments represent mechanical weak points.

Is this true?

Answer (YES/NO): NO